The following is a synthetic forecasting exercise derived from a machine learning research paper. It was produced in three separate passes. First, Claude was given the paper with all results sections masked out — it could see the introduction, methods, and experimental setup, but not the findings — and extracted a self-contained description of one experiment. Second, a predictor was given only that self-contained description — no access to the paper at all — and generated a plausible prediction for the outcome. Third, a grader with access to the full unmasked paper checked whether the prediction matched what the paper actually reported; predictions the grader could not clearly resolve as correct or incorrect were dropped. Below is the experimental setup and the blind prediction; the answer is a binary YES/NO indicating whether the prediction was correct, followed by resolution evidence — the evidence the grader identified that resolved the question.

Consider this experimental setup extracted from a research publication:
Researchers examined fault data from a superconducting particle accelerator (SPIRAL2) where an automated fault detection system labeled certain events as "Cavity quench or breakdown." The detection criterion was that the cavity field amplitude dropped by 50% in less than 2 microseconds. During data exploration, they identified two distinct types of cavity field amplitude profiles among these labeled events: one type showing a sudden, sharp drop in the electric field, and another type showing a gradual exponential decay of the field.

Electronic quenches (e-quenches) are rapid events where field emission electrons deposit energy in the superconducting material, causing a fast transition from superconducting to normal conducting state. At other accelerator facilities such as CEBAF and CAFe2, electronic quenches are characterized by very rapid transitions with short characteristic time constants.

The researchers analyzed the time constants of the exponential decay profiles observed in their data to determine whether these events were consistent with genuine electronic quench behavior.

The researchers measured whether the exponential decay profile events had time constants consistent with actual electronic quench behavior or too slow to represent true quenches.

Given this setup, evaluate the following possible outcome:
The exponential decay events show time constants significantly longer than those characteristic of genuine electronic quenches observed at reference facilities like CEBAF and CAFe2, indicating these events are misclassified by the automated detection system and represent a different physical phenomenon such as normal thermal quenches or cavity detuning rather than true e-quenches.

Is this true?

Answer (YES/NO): YES